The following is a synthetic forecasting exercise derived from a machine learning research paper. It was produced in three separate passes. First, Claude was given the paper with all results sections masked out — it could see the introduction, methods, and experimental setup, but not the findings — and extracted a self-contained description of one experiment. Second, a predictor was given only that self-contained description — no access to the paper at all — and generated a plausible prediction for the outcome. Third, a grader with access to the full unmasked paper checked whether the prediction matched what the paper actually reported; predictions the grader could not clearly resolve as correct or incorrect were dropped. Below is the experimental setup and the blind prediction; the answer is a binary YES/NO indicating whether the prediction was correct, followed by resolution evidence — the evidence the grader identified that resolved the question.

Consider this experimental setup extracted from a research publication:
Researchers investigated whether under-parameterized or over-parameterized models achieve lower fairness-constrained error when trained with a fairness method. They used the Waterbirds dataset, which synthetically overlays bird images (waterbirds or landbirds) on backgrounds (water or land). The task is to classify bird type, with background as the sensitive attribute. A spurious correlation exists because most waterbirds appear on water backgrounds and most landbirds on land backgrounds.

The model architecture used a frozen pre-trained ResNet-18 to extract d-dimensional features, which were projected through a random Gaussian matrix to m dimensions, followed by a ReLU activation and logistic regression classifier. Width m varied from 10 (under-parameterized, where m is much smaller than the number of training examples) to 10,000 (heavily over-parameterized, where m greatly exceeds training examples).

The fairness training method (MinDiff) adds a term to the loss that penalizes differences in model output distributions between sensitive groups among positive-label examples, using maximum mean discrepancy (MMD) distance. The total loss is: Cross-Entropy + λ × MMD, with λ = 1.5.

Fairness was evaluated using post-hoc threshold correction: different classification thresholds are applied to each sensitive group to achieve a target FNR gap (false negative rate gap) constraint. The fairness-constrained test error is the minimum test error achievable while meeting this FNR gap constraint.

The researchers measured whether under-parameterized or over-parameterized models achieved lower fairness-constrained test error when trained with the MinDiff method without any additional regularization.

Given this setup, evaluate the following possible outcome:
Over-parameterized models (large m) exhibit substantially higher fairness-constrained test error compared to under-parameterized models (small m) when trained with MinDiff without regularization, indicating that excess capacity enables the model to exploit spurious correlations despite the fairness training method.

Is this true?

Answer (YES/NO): NO